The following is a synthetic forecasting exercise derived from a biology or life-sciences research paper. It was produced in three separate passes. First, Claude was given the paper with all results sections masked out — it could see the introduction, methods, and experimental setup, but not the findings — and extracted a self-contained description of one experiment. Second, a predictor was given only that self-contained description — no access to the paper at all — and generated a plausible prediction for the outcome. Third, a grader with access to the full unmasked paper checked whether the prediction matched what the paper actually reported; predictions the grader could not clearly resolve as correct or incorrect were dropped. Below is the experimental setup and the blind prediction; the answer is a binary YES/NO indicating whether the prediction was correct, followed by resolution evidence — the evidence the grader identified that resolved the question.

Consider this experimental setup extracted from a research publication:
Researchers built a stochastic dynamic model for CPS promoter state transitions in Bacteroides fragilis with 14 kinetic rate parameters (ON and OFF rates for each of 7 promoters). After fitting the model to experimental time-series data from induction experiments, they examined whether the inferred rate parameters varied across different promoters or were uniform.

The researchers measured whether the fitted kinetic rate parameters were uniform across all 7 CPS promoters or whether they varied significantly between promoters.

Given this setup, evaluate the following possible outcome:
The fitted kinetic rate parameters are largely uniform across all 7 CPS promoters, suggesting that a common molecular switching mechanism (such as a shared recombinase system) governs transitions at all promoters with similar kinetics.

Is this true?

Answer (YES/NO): NO